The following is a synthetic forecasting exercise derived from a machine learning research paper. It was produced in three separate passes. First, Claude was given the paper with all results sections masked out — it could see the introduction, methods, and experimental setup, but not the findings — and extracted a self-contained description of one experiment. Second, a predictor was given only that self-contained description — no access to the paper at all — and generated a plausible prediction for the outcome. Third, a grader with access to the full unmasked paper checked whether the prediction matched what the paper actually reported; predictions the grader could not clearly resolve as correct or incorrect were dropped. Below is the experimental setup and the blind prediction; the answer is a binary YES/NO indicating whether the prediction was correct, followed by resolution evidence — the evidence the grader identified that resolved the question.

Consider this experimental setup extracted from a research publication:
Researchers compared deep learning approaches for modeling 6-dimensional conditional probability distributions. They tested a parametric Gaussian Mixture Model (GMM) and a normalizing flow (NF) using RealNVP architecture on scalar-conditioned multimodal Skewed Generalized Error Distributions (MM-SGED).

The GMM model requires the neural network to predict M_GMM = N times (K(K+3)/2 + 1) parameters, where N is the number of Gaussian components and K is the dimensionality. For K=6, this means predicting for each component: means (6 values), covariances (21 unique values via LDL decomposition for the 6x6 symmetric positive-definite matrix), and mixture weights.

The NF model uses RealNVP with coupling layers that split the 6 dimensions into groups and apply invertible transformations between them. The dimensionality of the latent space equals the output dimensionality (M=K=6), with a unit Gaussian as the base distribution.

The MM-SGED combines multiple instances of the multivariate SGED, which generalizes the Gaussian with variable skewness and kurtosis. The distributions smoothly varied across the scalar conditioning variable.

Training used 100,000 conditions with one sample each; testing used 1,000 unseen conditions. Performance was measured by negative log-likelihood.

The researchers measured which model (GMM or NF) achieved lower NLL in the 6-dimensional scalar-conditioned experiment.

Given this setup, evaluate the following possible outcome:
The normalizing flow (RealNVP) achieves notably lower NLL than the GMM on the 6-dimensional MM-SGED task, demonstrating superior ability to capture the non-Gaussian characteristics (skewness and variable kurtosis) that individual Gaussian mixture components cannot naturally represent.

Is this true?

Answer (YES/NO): YES